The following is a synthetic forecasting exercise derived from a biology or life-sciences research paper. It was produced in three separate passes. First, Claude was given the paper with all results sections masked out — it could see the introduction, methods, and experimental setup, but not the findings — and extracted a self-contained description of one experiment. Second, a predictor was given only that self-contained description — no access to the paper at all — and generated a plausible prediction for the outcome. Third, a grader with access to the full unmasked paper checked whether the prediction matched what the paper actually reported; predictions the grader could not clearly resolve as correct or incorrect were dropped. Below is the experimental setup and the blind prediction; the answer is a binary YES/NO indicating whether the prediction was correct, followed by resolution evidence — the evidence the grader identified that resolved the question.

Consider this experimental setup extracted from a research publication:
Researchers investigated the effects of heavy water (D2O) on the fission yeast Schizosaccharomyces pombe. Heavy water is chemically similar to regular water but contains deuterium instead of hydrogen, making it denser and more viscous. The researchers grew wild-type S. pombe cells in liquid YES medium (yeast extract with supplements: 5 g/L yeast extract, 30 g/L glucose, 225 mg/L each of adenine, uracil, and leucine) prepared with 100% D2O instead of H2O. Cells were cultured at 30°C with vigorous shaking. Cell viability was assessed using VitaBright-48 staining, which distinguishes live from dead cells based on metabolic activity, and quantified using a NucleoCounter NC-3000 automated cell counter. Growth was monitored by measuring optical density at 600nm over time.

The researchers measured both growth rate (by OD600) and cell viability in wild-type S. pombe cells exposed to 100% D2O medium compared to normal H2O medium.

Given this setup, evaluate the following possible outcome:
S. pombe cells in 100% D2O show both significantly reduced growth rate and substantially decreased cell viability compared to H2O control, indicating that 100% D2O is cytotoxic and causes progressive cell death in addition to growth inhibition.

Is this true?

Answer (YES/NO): NO